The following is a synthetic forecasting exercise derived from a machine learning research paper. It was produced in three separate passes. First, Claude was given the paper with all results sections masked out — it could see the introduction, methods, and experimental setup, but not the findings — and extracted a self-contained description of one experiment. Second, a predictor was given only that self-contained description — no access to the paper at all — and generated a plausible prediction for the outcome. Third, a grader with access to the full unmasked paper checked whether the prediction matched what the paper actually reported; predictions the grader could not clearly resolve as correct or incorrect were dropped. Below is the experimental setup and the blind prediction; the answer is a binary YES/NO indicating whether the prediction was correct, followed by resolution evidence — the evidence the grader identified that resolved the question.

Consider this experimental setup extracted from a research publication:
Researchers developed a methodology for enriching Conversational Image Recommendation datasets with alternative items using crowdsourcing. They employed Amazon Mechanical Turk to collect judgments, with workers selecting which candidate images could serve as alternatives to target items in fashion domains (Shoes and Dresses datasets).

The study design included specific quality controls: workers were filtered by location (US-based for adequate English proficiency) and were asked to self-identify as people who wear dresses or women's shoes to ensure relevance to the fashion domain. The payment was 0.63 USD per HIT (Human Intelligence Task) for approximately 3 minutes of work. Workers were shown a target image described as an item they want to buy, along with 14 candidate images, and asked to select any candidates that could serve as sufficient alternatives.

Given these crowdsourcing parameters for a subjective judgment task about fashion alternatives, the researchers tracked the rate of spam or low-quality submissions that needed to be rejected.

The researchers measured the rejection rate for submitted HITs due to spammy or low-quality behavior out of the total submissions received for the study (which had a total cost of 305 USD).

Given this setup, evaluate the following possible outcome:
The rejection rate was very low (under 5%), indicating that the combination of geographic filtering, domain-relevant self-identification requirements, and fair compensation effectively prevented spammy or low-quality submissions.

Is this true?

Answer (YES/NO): YES